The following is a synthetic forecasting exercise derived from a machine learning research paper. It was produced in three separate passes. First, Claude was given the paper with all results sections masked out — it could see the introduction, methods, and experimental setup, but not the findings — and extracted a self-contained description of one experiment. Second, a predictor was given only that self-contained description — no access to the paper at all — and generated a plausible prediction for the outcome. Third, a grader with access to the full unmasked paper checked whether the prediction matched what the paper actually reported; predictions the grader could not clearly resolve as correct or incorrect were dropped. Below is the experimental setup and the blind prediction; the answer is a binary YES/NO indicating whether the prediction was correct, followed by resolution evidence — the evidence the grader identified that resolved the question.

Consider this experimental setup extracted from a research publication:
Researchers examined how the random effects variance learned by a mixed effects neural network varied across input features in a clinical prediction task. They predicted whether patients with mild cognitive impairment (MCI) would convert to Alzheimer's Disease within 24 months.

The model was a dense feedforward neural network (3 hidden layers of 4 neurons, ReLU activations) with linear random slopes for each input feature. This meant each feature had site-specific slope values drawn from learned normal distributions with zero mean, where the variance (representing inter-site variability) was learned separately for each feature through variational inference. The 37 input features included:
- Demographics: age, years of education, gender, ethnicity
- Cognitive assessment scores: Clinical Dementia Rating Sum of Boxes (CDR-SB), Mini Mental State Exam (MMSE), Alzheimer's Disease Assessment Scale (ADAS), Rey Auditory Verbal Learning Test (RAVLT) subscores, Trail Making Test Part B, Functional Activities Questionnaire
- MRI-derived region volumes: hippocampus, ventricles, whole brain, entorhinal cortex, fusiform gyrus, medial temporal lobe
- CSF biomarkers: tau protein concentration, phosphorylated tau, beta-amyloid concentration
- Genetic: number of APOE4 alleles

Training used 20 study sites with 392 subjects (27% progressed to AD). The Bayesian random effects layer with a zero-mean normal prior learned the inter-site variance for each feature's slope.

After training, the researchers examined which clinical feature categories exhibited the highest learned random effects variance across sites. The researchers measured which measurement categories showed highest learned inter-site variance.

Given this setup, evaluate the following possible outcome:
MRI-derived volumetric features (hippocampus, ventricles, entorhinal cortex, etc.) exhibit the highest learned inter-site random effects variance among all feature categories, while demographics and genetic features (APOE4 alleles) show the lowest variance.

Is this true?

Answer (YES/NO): NO